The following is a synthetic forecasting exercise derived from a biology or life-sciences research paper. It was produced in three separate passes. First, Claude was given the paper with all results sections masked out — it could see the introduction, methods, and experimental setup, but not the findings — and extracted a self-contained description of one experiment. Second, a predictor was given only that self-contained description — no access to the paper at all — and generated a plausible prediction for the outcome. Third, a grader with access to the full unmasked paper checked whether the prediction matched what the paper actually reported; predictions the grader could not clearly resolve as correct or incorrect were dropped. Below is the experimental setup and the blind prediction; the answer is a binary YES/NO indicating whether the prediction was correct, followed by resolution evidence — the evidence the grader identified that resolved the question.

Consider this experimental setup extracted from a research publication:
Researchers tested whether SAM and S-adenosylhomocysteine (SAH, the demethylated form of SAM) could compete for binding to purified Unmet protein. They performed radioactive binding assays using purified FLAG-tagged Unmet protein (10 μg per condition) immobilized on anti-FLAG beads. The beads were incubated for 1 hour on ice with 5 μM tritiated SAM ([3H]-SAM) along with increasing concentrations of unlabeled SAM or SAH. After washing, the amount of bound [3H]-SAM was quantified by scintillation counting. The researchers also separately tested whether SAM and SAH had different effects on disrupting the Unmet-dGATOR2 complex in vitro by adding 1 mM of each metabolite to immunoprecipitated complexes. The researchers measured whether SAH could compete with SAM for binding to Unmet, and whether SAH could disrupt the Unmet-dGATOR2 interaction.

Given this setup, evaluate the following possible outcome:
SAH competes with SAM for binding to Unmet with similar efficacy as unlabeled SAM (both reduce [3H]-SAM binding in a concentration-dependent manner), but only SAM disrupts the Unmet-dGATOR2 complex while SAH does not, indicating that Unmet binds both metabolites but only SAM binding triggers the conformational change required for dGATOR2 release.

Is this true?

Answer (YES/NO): YES